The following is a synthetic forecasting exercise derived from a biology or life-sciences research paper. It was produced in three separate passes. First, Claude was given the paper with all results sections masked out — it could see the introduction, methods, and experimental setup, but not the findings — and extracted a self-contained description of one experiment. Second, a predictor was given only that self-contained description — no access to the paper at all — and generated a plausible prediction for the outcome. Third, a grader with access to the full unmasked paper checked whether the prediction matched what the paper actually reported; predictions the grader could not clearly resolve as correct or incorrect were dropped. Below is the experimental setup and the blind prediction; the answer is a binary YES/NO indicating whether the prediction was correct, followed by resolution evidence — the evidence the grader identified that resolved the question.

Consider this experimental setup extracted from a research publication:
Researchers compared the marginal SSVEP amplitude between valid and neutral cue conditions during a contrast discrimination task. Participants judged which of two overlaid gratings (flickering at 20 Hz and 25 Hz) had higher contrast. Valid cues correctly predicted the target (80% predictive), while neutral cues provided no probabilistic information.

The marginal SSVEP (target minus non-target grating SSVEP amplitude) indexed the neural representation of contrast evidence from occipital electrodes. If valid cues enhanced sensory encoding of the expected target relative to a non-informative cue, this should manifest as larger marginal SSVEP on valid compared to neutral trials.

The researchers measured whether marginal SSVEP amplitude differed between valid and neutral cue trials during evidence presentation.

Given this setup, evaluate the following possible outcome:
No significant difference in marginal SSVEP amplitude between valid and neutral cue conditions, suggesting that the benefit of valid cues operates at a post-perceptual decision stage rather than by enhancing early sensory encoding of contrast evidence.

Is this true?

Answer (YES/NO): YES